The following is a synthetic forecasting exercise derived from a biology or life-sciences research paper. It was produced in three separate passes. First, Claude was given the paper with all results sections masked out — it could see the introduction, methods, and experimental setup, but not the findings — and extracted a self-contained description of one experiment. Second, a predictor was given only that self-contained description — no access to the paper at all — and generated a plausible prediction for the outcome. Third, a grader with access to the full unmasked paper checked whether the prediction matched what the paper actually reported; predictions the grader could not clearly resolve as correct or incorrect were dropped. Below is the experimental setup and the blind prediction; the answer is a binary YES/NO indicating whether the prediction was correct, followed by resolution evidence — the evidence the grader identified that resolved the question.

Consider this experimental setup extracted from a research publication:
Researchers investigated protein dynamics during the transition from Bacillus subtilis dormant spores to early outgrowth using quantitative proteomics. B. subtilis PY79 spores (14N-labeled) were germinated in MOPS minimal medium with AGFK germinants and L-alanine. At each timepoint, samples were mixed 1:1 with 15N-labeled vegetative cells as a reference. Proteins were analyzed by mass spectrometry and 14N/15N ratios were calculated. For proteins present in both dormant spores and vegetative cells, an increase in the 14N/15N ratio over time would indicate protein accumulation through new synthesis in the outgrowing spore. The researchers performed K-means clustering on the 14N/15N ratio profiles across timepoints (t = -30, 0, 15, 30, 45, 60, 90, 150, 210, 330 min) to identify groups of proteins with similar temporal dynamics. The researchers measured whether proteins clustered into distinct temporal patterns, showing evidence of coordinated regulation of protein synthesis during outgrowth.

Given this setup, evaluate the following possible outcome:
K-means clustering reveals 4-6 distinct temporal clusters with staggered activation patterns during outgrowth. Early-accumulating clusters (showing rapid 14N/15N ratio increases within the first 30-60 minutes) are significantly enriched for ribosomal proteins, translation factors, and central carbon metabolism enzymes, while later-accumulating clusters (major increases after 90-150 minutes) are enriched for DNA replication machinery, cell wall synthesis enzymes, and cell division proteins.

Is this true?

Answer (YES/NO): NO